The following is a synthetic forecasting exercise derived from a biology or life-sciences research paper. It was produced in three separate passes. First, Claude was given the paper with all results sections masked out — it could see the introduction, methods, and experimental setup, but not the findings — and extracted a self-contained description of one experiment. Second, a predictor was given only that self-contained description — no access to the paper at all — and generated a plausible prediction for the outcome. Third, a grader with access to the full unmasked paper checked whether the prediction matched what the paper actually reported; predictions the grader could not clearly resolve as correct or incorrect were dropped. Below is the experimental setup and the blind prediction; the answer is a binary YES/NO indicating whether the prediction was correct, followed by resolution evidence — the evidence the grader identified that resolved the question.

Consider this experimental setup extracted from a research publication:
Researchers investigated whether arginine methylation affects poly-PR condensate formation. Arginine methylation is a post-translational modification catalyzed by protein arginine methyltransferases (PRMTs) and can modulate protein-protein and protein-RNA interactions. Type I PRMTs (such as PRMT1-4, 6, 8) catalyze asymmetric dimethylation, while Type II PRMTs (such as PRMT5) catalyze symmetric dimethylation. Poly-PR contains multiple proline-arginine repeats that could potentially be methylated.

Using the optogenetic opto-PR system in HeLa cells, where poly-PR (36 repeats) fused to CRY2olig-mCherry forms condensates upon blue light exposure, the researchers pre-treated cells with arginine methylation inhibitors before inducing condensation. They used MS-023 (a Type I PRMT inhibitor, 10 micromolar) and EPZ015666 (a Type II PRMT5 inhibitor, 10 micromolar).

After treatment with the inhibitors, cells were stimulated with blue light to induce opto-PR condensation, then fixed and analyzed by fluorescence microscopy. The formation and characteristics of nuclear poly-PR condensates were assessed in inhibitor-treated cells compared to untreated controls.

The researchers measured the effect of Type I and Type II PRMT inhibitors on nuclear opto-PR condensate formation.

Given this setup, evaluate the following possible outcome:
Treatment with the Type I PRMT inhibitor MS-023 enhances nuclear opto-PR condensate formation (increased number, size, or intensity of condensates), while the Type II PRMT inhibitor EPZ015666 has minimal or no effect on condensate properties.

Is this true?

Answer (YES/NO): NO